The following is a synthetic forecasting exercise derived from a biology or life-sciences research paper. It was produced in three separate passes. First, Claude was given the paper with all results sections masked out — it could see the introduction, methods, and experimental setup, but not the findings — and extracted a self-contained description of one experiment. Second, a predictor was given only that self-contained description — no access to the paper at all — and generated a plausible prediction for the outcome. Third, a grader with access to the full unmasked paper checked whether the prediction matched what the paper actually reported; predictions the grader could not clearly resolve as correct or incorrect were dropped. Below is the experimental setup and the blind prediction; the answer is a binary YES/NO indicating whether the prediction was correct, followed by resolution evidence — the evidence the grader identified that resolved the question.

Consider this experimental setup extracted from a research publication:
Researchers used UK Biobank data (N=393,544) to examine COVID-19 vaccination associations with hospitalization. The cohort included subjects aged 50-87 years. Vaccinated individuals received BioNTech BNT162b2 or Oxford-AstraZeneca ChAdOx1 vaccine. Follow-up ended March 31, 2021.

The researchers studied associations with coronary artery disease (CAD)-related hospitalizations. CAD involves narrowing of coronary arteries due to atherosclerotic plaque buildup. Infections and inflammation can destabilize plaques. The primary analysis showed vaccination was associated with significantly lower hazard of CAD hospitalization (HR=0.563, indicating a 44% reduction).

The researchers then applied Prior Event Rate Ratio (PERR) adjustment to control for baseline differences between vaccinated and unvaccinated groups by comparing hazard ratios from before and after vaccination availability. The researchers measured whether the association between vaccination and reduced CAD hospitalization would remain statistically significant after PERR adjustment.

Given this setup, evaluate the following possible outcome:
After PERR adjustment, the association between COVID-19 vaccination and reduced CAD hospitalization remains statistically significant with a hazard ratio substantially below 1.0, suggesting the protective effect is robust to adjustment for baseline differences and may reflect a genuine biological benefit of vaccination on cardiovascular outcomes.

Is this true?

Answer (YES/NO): YES